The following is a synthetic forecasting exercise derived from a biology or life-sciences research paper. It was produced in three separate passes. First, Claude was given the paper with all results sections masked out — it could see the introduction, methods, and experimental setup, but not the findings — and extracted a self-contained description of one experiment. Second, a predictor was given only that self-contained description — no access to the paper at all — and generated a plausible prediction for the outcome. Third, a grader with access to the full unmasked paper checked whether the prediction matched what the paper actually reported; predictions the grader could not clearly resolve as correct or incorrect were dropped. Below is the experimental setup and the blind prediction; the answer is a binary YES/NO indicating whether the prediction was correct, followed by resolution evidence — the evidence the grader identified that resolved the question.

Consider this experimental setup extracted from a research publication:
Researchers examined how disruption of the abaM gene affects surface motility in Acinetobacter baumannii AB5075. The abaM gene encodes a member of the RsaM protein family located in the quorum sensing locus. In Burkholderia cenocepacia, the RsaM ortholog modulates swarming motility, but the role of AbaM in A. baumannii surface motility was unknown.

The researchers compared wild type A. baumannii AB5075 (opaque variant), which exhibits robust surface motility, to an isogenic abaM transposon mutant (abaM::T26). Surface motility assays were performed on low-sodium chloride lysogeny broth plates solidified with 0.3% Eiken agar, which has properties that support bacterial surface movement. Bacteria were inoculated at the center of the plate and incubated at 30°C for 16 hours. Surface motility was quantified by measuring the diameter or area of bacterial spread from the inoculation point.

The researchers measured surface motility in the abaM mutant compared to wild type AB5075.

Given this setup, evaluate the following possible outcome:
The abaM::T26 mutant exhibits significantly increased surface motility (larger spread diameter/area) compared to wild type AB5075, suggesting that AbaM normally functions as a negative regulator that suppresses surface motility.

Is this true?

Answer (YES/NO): YES